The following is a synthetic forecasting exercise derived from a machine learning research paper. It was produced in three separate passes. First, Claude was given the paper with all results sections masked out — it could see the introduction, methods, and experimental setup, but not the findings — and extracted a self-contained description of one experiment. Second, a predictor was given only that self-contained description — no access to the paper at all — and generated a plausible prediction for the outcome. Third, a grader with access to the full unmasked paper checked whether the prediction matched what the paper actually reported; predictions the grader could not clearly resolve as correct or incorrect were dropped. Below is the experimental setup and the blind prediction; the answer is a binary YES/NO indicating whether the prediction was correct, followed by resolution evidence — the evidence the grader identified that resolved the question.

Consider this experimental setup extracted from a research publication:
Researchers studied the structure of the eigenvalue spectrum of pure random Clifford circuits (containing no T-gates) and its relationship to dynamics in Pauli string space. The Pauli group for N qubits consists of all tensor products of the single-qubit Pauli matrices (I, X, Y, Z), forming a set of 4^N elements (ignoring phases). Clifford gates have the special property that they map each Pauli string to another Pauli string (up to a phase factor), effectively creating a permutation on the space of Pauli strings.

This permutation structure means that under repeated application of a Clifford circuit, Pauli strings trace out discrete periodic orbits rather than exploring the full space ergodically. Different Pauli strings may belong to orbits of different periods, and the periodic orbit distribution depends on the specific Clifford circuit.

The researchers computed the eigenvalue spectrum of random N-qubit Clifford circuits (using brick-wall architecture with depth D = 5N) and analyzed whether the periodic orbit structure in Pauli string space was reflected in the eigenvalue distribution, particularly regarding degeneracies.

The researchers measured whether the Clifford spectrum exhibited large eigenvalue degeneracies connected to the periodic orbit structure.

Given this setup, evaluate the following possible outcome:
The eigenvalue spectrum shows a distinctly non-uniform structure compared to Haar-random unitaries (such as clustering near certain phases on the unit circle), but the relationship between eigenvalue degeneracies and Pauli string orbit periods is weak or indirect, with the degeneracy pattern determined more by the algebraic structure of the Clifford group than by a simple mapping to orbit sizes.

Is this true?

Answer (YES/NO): NO